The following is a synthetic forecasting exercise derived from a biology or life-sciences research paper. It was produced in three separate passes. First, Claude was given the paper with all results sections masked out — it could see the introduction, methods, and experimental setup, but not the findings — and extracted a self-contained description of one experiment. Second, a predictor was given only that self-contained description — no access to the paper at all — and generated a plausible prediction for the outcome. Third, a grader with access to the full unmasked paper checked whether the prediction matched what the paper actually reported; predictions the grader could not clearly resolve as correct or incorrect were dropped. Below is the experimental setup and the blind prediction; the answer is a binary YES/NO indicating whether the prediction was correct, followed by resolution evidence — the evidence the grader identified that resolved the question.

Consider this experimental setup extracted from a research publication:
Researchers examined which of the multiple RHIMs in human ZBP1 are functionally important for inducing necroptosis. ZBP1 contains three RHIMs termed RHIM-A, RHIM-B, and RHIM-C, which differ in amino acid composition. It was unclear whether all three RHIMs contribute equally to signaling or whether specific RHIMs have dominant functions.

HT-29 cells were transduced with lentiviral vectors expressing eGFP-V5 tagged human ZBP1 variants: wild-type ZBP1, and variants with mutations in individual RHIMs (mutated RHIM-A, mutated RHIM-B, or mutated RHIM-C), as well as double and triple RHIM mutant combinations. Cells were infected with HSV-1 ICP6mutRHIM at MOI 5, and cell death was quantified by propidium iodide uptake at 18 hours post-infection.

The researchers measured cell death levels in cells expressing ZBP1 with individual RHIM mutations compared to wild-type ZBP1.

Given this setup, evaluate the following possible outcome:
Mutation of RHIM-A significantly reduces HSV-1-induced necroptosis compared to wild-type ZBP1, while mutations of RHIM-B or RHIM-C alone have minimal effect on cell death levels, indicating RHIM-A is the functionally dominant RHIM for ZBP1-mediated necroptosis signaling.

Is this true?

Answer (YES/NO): NO